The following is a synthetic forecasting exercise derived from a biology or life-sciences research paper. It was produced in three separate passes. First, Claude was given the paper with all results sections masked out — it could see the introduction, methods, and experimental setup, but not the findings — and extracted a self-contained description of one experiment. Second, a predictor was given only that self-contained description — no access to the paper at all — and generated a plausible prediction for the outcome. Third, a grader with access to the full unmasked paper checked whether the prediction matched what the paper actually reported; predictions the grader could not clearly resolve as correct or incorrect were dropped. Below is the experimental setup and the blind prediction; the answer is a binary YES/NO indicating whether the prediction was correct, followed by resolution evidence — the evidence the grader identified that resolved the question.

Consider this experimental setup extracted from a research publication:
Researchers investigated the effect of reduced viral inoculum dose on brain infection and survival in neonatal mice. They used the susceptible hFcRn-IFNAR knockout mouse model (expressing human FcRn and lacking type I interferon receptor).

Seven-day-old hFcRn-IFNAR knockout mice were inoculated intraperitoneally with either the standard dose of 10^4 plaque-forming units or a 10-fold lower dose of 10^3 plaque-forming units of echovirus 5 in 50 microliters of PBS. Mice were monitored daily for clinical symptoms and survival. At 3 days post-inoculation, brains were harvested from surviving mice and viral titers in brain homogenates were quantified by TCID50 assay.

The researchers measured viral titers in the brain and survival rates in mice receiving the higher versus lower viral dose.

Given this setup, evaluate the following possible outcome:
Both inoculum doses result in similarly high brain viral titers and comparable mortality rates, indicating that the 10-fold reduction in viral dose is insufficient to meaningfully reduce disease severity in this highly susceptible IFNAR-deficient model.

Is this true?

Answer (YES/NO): NO